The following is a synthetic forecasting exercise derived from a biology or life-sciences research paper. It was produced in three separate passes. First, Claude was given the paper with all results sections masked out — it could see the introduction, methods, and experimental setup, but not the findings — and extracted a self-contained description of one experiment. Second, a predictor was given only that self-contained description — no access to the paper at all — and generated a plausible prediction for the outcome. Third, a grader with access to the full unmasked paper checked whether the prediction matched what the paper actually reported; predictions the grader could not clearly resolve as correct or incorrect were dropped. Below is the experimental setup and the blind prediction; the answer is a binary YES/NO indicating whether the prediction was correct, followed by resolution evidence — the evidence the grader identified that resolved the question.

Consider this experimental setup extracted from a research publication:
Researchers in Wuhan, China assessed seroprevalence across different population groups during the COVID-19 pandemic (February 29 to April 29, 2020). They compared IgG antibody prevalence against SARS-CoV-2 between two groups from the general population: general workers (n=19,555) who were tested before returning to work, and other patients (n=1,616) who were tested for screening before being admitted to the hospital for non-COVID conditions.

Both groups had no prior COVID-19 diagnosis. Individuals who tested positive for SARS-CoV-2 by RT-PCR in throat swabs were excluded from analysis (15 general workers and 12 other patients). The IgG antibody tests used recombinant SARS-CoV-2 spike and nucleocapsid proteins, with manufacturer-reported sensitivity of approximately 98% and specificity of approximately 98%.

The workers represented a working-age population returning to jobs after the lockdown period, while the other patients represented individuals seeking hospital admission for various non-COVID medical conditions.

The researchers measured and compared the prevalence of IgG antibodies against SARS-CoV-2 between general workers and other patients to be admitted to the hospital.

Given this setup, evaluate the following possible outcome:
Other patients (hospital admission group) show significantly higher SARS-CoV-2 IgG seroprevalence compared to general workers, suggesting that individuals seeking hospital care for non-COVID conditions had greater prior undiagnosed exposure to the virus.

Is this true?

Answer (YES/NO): NO